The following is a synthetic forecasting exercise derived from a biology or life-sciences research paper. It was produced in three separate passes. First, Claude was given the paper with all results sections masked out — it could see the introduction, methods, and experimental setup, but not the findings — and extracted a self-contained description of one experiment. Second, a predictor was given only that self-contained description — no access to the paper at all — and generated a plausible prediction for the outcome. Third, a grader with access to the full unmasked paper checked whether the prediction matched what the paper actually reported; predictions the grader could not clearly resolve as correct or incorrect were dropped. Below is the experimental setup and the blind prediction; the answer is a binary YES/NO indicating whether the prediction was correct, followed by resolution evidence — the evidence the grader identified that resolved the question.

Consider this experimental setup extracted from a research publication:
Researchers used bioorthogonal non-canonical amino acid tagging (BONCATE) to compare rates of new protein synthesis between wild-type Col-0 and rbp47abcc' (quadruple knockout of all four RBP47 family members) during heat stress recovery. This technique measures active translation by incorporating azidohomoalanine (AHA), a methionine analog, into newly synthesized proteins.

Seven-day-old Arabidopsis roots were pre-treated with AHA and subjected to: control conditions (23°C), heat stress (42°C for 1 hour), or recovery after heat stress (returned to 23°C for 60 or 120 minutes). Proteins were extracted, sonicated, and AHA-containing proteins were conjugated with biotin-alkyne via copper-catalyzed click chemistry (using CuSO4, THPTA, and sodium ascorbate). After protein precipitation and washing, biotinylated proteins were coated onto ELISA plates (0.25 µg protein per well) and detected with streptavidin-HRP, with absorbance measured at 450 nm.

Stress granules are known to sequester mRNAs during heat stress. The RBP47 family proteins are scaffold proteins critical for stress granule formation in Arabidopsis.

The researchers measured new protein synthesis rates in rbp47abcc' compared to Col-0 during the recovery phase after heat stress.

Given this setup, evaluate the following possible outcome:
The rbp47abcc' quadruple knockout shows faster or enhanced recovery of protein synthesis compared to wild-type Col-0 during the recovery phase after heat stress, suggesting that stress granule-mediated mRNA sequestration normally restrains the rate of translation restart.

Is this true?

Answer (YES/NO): YES